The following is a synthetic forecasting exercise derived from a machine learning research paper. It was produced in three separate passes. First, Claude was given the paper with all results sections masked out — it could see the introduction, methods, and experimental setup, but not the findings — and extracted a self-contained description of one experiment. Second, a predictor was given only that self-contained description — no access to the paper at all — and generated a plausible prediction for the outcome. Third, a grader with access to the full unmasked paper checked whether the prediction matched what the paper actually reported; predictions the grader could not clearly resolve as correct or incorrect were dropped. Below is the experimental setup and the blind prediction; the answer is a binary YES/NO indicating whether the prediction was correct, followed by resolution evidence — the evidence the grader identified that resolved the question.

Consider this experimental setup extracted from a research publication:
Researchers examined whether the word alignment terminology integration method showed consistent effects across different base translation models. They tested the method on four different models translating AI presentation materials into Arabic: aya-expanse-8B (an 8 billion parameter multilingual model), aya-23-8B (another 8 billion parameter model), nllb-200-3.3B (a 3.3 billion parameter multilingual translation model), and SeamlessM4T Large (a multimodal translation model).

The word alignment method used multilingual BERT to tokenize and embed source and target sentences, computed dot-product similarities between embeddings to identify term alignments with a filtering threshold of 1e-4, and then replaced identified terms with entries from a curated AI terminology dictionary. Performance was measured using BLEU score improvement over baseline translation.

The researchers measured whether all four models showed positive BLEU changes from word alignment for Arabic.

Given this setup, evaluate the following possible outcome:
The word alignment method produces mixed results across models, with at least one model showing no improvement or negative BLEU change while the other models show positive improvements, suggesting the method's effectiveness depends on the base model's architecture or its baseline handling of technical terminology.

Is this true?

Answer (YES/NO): YES